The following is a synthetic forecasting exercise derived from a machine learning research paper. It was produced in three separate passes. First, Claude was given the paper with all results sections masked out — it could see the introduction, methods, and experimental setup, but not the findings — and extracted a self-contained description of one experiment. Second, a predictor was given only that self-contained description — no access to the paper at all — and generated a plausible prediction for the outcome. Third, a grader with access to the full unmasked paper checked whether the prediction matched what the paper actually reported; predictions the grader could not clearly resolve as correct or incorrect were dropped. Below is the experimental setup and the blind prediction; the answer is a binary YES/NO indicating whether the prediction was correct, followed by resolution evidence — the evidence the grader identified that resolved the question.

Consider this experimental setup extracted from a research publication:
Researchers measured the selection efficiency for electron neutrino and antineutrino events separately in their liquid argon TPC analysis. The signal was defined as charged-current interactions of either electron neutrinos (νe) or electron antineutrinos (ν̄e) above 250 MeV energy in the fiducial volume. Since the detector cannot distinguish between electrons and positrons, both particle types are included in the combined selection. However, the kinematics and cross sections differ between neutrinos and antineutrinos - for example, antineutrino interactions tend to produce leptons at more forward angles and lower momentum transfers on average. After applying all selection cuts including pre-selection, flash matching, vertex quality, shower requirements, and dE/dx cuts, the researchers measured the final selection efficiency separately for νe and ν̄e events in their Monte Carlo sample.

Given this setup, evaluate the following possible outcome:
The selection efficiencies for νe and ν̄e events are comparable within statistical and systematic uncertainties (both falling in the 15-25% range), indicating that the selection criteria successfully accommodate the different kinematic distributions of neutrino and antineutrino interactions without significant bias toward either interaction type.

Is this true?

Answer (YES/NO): NO